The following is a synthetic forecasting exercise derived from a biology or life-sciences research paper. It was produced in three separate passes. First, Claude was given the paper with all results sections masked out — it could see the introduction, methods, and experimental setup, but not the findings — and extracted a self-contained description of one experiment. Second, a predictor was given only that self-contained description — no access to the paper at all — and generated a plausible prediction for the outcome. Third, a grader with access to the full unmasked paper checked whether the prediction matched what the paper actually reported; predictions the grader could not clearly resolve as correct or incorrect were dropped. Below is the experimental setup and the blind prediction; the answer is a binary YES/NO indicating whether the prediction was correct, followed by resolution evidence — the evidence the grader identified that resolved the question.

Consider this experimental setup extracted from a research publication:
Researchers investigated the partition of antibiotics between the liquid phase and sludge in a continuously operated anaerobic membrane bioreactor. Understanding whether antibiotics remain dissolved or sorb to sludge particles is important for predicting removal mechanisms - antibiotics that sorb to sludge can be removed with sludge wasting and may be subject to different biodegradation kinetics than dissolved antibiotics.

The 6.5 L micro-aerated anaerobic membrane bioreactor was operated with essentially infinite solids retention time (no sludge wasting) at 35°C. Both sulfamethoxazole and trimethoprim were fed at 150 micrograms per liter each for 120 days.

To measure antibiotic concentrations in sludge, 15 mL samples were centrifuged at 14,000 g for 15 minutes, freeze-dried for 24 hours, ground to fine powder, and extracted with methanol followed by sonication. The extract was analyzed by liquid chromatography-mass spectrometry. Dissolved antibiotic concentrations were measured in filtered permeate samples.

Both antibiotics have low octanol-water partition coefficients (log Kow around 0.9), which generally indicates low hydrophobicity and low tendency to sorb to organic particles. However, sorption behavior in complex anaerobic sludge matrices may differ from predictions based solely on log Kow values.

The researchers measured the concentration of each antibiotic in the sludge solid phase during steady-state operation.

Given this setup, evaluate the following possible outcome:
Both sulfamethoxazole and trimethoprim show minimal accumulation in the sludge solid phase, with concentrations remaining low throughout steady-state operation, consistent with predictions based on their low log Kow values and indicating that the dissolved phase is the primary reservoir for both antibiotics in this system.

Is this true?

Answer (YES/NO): NO